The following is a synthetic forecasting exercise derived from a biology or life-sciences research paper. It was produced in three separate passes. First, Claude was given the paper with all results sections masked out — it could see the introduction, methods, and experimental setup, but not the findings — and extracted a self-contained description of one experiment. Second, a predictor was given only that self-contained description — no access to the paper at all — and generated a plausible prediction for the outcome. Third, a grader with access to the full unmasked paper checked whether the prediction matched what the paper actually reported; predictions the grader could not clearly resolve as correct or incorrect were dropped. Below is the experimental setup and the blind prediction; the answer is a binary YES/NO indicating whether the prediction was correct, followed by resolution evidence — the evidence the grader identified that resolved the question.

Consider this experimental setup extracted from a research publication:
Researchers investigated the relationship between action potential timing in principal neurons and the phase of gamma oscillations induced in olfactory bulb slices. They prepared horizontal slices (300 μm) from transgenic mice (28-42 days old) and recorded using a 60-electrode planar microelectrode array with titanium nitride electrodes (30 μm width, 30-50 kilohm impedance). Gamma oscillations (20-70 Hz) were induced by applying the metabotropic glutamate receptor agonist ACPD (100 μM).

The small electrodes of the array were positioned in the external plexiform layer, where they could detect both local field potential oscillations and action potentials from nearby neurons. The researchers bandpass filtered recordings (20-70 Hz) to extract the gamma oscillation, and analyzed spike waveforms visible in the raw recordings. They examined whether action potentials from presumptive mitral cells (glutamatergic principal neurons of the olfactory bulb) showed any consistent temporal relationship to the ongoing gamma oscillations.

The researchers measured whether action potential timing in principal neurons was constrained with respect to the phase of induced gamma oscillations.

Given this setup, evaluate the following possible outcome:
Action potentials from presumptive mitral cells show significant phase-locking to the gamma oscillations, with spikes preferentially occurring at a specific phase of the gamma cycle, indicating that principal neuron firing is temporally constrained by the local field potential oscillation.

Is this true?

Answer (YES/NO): YES